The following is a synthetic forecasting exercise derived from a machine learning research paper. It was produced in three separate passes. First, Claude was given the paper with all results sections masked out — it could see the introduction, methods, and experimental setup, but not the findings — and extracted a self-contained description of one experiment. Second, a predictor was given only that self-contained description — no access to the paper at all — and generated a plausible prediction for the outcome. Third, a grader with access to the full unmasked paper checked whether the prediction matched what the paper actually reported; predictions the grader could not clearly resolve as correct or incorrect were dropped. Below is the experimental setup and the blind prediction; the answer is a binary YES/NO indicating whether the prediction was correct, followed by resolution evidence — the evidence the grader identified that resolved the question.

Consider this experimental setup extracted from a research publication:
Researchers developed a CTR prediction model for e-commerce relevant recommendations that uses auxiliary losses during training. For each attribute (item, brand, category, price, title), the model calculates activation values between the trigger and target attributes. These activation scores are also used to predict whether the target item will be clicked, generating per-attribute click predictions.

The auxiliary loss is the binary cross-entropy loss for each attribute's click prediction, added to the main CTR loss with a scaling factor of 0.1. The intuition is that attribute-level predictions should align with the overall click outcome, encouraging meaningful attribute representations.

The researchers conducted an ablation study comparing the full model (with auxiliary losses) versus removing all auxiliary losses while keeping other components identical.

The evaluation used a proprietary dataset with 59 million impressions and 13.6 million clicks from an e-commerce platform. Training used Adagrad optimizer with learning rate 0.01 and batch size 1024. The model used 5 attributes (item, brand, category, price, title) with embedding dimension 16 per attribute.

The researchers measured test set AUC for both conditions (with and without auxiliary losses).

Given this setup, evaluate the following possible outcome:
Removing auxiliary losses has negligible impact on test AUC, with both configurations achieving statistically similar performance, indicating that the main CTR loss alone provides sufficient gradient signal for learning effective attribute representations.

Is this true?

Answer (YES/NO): NO